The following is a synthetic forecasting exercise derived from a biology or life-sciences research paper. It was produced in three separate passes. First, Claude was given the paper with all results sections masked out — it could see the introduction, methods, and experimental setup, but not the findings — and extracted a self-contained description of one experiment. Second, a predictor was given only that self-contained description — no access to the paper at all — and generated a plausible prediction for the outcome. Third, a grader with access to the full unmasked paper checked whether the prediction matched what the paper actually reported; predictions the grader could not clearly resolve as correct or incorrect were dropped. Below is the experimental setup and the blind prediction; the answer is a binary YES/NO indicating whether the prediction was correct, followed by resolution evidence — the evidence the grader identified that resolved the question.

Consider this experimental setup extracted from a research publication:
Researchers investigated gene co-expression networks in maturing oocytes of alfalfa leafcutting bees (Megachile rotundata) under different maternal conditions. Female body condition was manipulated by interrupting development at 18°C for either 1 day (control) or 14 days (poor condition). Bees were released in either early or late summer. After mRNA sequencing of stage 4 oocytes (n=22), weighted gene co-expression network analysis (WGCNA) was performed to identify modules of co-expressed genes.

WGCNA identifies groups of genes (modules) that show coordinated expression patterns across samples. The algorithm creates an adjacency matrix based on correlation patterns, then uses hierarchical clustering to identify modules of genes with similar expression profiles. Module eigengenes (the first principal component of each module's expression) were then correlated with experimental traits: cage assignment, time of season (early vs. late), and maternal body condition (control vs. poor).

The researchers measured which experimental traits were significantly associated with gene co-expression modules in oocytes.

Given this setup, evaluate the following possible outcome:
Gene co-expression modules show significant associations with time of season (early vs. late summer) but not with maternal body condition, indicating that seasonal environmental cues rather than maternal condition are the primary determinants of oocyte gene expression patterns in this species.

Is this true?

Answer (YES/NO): YES